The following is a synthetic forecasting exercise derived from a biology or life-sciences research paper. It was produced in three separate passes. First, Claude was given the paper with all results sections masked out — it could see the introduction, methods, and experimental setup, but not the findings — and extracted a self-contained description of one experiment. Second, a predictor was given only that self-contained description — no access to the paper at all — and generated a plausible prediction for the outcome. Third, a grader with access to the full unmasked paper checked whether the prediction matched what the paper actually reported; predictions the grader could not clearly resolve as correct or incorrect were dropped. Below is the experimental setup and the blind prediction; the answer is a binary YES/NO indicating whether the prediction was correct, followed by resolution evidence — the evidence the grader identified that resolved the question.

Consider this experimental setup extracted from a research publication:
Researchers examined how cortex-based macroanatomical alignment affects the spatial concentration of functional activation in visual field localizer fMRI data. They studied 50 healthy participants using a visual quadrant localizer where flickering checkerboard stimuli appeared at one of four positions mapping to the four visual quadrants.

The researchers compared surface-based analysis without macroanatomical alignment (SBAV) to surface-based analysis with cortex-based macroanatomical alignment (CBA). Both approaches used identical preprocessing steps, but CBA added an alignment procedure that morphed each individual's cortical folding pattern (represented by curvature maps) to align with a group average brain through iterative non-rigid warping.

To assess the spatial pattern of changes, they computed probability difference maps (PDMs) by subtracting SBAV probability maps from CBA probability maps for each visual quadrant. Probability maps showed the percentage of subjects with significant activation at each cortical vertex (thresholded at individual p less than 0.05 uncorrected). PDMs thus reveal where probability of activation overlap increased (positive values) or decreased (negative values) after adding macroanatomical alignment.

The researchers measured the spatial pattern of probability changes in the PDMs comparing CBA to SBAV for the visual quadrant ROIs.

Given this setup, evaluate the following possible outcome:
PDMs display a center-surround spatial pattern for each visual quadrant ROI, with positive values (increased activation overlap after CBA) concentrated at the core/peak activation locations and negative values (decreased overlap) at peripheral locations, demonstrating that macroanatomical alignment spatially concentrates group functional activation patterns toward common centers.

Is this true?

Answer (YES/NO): YES